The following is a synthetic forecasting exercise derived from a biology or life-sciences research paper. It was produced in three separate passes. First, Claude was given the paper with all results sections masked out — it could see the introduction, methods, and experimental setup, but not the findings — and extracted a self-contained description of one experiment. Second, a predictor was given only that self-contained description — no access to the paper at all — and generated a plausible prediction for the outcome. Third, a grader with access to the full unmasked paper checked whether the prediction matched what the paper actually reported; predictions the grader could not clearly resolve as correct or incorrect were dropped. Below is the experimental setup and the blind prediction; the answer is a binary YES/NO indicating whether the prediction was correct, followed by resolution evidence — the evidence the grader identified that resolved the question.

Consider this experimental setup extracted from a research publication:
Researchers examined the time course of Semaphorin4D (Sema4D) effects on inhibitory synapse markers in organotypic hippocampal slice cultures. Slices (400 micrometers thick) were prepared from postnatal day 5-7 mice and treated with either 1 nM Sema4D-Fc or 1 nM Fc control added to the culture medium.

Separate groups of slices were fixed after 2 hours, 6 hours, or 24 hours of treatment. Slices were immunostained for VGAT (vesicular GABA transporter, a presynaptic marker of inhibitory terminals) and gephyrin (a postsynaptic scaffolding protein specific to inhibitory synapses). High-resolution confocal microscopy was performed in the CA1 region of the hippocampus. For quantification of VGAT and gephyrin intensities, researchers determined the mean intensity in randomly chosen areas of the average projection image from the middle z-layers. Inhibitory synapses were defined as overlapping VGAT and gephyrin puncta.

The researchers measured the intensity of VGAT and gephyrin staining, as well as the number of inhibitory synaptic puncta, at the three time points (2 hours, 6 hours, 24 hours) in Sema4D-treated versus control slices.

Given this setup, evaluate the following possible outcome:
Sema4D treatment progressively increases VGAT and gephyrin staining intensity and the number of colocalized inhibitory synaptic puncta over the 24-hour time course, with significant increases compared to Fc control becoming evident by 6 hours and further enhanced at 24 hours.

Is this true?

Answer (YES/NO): NO